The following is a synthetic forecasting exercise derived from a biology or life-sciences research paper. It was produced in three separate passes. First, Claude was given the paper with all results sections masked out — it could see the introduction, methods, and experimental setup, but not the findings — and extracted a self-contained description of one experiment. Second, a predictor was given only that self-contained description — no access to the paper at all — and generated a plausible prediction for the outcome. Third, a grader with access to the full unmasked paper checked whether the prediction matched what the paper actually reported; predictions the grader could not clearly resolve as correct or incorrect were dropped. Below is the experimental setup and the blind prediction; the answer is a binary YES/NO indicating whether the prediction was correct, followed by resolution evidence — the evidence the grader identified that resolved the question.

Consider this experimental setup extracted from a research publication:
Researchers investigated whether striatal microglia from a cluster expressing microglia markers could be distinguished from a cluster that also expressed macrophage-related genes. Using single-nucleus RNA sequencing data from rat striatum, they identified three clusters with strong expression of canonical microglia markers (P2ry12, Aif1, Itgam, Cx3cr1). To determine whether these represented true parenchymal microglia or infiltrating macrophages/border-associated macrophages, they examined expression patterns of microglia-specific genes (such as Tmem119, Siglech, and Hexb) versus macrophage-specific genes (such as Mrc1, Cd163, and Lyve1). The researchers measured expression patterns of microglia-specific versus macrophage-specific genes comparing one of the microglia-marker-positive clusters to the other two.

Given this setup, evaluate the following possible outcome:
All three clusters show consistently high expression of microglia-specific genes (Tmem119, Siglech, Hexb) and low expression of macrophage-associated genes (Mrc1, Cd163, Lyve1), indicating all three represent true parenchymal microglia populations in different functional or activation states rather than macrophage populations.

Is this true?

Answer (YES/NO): NO